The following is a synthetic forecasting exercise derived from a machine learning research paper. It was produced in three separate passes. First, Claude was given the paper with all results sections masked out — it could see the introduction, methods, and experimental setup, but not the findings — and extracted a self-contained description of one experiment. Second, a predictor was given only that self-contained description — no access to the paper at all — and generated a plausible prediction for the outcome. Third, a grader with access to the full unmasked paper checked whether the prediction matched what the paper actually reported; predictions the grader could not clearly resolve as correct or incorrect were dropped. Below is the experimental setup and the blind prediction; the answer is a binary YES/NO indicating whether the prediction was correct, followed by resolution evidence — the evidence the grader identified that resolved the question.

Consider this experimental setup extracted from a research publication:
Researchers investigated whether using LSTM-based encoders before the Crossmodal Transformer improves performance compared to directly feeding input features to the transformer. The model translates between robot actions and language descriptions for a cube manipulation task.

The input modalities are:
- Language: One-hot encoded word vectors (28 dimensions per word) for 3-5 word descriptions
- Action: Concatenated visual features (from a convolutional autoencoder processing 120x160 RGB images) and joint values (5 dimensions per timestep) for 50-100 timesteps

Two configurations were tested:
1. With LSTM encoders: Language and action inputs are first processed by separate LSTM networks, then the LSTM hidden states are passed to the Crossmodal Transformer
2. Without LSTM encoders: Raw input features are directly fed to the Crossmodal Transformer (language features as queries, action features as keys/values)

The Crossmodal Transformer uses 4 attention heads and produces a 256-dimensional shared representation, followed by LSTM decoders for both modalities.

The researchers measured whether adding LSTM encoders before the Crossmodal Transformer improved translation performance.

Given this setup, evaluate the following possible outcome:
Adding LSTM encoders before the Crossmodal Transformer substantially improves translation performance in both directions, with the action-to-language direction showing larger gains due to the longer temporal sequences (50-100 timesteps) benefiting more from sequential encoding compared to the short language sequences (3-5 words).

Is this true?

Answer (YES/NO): NO